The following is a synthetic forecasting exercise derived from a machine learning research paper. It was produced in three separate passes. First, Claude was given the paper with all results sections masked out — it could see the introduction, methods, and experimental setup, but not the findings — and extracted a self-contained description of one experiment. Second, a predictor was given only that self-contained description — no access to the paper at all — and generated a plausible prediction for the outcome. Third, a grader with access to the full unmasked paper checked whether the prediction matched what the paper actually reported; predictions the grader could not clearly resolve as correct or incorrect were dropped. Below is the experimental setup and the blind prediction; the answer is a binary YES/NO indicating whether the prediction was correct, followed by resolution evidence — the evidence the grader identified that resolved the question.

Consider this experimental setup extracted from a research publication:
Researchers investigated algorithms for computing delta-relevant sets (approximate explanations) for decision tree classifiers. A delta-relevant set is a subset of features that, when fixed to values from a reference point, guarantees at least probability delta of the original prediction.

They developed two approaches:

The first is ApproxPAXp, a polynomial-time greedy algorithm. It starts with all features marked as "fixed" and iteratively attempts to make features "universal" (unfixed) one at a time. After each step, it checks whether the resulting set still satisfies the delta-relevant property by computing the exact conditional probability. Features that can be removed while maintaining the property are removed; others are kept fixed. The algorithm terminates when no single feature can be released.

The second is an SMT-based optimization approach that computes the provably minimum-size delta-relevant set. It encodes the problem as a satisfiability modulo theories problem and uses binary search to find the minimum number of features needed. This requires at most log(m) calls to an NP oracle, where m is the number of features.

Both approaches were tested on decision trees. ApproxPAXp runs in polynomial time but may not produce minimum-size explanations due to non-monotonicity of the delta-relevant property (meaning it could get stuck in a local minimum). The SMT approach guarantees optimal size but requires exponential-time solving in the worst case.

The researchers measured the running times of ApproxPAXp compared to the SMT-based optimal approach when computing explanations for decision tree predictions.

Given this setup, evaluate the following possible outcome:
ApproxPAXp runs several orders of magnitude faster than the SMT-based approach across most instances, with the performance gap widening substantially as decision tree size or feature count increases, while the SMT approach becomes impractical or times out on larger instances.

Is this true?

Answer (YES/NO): NO